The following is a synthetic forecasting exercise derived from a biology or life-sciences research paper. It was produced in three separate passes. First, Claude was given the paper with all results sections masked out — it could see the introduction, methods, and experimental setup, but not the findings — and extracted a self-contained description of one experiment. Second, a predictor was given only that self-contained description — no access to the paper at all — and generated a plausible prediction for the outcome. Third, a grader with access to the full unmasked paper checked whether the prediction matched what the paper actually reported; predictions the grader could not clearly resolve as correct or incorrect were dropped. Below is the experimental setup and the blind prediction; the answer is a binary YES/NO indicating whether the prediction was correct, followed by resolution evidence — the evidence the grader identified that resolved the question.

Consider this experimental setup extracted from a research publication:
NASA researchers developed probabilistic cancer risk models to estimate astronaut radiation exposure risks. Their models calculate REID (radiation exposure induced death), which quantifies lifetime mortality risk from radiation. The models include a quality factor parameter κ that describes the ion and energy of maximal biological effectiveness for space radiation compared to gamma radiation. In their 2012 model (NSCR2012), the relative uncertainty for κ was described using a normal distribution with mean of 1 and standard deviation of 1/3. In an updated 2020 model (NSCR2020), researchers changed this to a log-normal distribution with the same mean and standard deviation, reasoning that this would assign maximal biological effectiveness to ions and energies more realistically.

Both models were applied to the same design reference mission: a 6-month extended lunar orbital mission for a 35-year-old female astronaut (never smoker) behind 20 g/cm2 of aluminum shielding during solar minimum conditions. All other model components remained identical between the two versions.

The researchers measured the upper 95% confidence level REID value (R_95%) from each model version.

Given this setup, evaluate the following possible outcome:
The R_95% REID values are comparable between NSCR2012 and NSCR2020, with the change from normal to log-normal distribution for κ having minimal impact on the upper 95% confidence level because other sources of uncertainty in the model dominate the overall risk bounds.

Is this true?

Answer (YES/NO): NO